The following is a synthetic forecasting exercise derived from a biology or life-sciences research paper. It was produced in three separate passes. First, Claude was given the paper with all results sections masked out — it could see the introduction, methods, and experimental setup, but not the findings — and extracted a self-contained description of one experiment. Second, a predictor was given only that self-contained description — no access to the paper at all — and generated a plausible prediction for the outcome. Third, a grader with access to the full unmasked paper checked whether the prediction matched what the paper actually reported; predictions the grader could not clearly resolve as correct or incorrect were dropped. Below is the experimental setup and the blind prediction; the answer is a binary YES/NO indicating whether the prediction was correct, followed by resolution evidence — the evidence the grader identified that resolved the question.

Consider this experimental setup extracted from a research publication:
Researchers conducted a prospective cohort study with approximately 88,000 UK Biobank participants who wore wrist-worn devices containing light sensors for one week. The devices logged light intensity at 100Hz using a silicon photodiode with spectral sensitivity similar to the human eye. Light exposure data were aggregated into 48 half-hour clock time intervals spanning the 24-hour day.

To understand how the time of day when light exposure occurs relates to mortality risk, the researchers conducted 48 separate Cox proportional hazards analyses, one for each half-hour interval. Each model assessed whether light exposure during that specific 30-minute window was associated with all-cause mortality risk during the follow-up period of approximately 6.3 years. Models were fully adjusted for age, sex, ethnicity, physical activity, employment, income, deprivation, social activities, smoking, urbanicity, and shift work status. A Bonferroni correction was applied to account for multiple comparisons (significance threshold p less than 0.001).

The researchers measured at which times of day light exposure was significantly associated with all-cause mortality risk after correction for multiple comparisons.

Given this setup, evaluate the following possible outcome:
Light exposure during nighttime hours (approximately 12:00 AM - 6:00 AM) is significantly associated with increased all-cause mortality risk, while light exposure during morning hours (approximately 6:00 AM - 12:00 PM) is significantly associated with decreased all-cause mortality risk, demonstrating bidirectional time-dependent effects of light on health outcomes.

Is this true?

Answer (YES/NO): NO